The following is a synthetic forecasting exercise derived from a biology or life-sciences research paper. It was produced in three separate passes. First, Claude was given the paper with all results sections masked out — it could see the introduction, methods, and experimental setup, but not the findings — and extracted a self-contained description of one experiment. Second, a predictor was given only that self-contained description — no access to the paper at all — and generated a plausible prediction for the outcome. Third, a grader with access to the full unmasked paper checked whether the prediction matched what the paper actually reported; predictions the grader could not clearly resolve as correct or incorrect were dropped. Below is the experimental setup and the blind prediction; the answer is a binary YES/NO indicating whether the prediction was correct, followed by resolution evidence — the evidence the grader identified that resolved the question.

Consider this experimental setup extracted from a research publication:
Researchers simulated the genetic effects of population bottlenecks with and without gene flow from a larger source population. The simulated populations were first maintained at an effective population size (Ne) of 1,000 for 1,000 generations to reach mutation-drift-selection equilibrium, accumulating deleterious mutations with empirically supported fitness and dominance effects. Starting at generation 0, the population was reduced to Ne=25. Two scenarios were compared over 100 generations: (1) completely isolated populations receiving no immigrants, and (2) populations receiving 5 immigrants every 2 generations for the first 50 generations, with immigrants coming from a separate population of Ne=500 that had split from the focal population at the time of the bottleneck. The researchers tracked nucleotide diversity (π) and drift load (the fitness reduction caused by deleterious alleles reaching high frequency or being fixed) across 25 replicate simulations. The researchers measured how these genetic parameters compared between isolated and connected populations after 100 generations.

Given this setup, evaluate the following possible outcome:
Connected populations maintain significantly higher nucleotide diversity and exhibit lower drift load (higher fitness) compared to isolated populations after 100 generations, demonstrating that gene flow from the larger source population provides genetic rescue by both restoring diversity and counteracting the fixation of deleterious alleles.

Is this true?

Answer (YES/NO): YES